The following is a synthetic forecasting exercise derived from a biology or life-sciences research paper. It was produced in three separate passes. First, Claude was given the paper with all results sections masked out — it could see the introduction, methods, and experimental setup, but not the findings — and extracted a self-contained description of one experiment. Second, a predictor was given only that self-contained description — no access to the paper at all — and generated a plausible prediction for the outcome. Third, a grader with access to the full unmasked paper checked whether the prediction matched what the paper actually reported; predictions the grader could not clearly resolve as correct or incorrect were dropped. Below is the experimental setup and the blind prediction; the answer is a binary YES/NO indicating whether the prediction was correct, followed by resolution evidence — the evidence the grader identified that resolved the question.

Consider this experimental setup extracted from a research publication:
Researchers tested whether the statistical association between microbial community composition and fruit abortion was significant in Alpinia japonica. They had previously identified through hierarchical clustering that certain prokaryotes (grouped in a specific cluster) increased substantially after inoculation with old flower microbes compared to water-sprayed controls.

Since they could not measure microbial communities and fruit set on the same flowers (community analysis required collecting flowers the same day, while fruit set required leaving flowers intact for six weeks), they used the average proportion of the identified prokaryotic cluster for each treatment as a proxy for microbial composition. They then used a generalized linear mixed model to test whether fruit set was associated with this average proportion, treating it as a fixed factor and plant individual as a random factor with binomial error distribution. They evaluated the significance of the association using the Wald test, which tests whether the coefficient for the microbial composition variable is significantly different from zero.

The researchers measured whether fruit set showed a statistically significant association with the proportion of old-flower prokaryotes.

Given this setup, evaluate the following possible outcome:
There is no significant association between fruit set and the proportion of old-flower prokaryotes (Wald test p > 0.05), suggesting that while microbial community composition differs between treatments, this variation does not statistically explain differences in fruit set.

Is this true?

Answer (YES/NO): NO